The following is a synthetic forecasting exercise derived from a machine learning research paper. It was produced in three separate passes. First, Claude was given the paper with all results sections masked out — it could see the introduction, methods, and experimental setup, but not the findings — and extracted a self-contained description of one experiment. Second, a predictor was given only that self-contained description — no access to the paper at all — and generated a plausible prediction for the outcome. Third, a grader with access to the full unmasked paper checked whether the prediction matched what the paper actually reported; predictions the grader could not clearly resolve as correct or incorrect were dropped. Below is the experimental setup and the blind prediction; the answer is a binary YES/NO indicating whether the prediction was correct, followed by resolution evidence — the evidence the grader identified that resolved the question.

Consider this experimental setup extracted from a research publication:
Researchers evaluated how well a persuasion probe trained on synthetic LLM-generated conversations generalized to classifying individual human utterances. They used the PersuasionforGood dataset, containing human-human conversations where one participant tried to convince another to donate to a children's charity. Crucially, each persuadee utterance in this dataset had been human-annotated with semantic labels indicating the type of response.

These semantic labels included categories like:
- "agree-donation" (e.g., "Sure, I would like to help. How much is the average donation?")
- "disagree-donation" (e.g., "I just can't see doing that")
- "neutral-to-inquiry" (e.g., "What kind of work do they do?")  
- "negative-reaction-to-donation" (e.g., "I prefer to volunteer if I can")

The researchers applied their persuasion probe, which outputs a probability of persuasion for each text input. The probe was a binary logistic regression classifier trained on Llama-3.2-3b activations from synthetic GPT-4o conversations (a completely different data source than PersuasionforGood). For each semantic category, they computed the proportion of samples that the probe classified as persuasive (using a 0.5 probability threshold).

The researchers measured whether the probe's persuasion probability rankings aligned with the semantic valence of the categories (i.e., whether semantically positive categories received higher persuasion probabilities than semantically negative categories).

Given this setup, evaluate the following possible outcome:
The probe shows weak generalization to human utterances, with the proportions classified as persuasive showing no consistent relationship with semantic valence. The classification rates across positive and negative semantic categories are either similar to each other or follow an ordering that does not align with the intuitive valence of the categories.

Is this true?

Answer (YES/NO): NO